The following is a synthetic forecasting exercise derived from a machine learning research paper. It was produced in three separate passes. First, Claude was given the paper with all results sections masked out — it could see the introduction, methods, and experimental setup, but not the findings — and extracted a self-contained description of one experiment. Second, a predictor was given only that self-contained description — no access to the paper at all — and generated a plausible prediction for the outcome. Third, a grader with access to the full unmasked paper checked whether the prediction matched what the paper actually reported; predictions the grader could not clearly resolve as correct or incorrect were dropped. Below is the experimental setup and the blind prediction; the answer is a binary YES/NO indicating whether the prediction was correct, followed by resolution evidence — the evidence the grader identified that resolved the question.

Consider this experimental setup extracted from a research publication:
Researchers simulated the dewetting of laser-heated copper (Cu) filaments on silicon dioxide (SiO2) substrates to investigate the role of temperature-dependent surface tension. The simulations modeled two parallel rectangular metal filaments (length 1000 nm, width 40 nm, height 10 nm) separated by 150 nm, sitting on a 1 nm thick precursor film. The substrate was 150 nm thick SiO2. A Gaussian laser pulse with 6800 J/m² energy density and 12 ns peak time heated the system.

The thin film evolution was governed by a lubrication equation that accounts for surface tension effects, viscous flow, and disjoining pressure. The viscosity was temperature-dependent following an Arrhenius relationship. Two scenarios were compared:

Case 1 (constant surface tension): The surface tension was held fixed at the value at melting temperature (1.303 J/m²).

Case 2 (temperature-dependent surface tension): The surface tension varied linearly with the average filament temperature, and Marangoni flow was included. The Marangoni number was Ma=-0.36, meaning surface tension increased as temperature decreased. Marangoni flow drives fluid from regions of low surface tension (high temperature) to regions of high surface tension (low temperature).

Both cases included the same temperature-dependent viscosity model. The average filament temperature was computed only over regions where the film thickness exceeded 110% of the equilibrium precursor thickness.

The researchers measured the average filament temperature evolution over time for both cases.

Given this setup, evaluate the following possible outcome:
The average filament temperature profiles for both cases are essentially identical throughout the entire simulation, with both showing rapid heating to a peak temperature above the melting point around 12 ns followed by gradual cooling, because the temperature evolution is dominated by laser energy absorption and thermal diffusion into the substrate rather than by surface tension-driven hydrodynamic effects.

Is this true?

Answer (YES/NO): YES